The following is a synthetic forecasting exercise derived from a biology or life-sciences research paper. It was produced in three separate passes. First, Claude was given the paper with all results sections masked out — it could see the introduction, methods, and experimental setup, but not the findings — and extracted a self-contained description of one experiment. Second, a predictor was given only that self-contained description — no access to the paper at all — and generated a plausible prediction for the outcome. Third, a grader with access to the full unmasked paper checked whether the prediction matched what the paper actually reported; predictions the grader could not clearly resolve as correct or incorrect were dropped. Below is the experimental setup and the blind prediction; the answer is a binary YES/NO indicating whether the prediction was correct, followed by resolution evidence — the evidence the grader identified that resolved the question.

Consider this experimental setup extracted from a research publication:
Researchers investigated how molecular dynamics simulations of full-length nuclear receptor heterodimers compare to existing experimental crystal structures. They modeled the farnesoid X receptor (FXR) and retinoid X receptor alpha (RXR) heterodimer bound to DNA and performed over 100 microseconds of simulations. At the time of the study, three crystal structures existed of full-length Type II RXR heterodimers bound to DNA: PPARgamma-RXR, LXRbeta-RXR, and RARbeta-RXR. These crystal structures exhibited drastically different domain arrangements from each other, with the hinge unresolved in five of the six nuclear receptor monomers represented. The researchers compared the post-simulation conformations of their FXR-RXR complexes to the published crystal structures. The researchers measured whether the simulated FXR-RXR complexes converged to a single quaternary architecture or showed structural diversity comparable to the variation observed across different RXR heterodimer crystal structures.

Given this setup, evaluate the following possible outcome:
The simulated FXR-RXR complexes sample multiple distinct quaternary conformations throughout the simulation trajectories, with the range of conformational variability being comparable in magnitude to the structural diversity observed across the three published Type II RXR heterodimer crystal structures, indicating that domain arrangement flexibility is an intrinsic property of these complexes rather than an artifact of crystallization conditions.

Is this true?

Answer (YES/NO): YES